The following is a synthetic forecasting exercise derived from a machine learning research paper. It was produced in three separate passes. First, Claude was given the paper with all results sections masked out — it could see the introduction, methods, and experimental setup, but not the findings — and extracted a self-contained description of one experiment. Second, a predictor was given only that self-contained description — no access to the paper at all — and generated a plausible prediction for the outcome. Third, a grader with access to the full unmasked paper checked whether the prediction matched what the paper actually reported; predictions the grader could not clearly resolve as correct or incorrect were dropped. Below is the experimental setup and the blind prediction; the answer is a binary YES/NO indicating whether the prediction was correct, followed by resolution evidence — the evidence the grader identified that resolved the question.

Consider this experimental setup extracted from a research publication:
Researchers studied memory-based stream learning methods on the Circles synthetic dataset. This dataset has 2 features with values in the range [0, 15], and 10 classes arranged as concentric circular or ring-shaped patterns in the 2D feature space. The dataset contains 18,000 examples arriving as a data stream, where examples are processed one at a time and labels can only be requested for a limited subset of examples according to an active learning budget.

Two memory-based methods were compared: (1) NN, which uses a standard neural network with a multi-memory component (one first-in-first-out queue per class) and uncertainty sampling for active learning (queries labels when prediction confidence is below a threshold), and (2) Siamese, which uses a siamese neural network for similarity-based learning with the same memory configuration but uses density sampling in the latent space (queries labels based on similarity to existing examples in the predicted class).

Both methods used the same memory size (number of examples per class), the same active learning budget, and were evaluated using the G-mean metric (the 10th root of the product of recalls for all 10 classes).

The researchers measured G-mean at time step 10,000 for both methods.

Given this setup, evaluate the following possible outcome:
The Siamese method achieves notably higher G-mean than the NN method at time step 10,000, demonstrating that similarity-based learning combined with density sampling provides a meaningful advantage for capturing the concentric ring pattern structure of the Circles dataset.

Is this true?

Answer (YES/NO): NO